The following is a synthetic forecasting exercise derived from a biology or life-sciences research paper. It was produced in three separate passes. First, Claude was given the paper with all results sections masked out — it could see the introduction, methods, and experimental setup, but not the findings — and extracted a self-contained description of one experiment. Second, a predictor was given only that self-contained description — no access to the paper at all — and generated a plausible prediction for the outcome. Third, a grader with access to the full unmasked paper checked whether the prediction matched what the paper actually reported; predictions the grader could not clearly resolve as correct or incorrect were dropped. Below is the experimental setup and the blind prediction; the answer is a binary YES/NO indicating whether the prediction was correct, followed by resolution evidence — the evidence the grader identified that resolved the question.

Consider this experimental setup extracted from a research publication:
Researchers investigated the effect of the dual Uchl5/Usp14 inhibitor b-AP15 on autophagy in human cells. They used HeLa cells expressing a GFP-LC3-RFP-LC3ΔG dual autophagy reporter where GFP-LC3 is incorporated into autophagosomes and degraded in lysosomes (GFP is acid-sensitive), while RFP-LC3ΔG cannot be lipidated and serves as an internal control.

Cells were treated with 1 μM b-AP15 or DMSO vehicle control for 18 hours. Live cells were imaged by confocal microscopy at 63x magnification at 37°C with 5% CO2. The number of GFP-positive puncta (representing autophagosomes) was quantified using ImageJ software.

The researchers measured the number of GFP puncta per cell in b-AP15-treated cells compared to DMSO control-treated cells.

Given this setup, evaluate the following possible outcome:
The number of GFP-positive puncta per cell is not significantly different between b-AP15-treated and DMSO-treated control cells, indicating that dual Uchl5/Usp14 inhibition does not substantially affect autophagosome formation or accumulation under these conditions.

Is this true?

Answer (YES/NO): NO